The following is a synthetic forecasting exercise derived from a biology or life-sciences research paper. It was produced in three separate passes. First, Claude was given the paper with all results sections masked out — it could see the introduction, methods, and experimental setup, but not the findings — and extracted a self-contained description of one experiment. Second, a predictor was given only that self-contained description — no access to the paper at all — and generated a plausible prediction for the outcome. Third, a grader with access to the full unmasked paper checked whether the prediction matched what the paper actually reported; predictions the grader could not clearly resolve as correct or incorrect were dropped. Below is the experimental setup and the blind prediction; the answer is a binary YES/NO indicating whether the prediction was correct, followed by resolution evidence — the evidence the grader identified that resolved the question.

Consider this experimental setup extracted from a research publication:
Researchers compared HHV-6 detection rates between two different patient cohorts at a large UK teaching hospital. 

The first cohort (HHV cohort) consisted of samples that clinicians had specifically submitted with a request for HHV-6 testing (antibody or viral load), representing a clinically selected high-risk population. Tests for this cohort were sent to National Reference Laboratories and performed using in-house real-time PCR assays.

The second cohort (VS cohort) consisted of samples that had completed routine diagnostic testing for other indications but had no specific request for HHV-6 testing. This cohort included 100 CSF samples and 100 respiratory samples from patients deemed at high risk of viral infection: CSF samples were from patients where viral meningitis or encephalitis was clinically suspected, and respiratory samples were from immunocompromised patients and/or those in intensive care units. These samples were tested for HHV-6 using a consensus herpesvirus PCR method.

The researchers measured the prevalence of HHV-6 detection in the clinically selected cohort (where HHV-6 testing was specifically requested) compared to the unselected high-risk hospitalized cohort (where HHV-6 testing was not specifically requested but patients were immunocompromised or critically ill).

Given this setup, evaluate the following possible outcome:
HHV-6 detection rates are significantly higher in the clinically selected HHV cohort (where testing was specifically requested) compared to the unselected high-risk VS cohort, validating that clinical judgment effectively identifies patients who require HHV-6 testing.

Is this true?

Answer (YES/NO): YES